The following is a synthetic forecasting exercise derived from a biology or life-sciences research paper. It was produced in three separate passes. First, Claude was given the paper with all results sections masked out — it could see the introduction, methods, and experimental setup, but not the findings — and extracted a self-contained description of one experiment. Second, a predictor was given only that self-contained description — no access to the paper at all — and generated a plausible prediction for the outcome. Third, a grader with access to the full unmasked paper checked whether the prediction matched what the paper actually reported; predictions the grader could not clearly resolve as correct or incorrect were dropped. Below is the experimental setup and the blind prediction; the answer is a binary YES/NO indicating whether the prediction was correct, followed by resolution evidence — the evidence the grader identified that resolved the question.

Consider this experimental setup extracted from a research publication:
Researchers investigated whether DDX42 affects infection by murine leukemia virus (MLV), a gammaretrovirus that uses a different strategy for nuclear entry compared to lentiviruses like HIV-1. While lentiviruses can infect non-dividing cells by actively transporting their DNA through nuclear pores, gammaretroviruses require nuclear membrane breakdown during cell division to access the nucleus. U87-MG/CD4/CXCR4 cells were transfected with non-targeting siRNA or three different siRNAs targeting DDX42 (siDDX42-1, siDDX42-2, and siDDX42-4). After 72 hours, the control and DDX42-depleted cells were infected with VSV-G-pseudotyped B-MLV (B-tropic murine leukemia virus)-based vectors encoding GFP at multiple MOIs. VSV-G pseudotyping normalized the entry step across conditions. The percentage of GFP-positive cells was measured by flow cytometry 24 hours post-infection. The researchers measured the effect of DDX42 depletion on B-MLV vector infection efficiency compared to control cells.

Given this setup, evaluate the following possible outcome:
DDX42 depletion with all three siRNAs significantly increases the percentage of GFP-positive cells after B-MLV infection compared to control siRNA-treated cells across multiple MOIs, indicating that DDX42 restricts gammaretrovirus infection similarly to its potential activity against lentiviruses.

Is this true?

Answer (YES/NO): YES